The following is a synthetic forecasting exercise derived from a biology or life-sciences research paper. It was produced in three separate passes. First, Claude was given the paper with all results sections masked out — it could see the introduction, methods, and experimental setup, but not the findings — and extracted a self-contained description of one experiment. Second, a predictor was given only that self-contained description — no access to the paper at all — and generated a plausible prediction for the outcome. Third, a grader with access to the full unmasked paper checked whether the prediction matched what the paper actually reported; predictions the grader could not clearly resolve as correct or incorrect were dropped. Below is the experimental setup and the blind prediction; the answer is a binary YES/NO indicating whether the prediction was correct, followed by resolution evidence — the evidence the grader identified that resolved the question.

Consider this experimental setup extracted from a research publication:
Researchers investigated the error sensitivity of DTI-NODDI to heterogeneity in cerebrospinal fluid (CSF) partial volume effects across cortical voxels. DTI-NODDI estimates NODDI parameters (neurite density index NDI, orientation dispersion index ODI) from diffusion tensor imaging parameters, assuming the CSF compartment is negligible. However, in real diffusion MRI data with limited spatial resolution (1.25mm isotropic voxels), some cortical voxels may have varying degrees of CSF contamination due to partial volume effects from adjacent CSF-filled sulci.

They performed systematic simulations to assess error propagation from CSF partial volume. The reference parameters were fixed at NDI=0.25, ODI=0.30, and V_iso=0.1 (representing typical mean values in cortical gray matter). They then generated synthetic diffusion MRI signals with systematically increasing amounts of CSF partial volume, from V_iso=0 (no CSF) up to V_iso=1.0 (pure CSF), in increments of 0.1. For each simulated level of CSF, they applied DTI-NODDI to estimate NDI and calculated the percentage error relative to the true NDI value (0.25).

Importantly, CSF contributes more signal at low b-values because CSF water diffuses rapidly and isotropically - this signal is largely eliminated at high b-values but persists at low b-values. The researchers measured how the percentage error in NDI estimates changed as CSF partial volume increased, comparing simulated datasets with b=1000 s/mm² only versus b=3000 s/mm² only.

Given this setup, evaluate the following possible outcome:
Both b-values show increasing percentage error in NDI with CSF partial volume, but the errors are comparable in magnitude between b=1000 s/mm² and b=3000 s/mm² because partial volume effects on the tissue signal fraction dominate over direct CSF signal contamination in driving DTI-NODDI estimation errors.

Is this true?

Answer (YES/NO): NO